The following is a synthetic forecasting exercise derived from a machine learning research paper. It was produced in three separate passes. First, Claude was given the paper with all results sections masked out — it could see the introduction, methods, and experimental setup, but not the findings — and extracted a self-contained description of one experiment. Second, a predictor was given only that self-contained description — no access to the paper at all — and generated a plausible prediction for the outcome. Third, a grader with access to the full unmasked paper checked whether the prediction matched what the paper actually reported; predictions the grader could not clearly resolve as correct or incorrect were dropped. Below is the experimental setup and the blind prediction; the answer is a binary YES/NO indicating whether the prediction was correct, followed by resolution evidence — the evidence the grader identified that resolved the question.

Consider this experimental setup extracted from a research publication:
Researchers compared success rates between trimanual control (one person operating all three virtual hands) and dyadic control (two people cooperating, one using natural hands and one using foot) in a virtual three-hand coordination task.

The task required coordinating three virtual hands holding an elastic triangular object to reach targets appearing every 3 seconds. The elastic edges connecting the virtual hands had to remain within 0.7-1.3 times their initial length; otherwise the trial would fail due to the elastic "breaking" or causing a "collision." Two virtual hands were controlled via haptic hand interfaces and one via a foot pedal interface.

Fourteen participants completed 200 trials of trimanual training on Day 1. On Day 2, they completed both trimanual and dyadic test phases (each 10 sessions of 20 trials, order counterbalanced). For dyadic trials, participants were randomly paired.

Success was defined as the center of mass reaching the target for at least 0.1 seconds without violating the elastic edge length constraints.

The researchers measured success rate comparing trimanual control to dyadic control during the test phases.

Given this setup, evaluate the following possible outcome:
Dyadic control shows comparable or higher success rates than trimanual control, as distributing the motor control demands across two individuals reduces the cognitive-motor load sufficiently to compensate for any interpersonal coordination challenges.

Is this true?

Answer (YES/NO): YES